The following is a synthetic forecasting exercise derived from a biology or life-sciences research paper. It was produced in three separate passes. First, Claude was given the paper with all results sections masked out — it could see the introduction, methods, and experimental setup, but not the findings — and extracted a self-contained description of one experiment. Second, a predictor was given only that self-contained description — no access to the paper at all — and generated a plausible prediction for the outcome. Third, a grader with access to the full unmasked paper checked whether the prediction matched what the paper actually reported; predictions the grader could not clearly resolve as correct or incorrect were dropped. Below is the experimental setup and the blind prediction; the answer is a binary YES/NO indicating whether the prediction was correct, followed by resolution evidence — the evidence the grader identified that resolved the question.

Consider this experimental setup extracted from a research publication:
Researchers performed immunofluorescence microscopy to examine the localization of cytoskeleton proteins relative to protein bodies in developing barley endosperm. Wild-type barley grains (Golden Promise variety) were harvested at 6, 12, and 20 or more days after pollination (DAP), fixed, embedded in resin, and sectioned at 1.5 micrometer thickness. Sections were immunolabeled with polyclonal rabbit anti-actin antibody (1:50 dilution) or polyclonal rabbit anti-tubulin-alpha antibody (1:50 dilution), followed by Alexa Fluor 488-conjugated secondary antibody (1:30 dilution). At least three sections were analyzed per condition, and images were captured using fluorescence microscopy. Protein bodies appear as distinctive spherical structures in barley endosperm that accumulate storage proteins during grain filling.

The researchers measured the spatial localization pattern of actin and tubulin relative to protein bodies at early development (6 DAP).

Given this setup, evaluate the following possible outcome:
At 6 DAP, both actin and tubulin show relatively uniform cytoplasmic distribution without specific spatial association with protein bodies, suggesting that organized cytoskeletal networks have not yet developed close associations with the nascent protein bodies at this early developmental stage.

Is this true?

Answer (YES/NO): NO